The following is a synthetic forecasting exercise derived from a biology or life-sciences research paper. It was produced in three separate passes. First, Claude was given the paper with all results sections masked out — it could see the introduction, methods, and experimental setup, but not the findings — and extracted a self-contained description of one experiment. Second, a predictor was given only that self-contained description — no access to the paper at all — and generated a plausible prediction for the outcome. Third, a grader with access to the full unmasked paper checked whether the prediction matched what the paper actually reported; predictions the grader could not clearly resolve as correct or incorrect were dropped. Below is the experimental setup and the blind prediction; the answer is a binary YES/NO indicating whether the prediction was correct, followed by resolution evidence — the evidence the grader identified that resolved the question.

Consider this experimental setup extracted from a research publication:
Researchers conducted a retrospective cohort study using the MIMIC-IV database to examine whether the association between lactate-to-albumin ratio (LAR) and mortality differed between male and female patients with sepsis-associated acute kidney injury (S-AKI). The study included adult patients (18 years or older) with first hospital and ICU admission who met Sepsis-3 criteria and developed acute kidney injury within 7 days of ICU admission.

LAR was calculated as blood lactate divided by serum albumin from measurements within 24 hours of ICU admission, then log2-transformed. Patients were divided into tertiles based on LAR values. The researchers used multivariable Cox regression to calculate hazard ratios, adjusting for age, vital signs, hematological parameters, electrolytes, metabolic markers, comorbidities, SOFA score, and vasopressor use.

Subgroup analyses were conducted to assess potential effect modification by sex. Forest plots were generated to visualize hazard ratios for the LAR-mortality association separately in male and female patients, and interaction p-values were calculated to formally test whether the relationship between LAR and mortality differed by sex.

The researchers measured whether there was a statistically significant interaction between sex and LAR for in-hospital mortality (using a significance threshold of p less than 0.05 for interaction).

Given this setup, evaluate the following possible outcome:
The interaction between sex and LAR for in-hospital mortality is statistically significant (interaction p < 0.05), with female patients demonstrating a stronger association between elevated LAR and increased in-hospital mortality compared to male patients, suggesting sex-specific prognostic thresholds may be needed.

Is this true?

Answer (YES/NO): NO